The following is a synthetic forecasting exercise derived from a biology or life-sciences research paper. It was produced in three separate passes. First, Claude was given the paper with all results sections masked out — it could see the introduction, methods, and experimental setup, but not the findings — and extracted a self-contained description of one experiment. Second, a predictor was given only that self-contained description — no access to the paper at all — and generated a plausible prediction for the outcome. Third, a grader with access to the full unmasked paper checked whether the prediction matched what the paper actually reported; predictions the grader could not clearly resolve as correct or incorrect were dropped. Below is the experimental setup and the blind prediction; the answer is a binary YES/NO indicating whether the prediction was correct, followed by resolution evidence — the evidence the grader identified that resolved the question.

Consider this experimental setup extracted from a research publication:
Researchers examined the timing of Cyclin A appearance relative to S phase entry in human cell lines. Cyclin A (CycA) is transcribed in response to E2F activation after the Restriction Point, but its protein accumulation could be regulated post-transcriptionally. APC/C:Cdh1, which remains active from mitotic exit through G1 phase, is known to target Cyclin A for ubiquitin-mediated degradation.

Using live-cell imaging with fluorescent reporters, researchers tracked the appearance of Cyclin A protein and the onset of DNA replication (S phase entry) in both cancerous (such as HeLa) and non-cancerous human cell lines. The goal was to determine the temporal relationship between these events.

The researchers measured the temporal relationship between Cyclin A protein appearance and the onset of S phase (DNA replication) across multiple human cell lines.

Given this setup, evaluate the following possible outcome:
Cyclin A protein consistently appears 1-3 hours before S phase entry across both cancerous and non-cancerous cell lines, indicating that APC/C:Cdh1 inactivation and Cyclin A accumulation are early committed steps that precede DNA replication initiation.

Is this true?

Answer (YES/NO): NO